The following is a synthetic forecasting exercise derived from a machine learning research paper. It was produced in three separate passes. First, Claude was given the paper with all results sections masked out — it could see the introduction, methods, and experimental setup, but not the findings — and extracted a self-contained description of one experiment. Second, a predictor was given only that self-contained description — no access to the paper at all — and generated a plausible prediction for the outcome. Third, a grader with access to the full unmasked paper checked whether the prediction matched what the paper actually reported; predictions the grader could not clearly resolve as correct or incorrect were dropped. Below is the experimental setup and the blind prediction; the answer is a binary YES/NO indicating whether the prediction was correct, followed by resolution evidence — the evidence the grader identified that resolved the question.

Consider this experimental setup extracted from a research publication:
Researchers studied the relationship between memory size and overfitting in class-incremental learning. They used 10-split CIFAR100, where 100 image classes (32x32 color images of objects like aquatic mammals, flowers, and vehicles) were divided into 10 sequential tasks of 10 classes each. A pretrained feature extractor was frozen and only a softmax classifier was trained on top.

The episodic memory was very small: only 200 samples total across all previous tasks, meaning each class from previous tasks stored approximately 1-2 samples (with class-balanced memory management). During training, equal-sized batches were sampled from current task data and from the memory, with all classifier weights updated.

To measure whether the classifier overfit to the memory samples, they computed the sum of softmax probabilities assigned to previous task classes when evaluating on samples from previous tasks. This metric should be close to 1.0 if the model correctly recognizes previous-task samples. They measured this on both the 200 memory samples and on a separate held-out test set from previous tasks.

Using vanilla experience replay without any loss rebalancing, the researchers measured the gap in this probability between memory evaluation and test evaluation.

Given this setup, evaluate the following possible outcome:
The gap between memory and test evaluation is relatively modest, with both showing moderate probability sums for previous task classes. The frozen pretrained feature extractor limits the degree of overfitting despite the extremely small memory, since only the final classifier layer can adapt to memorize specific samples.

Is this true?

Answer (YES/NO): NO